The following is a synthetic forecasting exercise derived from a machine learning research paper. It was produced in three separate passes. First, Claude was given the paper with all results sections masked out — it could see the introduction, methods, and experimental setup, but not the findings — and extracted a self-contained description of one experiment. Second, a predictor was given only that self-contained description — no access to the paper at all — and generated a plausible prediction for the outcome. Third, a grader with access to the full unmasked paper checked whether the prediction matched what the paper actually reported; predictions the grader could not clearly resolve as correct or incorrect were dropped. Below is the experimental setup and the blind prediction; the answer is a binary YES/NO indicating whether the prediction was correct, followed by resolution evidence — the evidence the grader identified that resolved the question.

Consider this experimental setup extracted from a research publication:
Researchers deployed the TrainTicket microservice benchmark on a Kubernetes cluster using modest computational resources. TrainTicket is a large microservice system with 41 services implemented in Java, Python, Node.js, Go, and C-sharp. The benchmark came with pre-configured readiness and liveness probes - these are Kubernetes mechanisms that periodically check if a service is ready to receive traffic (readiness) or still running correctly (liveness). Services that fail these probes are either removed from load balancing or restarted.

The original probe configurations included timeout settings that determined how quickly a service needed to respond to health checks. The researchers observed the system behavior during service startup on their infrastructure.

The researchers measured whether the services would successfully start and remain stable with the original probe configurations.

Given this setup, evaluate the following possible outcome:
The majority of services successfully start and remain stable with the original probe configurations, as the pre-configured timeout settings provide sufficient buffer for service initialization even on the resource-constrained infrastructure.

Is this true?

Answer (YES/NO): NO